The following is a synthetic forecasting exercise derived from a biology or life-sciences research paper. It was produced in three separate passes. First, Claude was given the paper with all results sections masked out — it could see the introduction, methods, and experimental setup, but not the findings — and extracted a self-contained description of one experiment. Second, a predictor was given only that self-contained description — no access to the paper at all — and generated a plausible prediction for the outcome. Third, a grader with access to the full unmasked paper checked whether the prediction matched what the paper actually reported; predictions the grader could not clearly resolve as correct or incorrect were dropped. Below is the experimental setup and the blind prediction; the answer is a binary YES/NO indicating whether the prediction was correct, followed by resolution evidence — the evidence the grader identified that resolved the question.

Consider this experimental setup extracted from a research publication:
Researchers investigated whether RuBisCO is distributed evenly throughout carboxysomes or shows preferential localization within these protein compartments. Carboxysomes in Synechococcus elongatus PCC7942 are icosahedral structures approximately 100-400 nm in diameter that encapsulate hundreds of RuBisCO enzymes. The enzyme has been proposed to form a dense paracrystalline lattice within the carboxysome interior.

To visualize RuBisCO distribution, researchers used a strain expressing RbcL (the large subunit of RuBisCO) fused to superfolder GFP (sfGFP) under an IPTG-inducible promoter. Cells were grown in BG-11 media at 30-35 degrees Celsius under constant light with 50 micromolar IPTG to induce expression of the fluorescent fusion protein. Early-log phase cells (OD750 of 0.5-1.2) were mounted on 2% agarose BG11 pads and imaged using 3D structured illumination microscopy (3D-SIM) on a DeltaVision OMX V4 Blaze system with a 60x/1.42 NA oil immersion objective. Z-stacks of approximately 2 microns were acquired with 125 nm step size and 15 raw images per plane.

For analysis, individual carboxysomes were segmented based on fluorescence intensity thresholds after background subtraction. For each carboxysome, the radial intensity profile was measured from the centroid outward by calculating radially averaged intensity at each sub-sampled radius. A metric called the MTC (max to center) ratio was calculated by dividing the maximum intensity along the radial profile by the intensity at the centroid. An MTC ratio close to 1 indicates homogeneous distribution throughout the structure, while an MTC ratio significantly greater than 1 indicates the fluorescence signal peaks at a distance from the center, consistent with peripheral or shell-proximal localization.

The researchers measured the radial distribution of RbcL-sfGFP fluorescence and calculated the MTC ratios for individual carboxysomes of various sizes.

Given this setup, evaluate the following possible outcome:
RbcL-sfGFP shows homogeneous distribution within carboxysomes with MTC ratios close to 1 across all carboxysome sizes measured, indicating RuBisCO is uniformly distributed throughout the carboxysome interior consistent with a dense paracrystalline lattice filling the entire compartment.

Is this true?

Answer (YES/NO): YES